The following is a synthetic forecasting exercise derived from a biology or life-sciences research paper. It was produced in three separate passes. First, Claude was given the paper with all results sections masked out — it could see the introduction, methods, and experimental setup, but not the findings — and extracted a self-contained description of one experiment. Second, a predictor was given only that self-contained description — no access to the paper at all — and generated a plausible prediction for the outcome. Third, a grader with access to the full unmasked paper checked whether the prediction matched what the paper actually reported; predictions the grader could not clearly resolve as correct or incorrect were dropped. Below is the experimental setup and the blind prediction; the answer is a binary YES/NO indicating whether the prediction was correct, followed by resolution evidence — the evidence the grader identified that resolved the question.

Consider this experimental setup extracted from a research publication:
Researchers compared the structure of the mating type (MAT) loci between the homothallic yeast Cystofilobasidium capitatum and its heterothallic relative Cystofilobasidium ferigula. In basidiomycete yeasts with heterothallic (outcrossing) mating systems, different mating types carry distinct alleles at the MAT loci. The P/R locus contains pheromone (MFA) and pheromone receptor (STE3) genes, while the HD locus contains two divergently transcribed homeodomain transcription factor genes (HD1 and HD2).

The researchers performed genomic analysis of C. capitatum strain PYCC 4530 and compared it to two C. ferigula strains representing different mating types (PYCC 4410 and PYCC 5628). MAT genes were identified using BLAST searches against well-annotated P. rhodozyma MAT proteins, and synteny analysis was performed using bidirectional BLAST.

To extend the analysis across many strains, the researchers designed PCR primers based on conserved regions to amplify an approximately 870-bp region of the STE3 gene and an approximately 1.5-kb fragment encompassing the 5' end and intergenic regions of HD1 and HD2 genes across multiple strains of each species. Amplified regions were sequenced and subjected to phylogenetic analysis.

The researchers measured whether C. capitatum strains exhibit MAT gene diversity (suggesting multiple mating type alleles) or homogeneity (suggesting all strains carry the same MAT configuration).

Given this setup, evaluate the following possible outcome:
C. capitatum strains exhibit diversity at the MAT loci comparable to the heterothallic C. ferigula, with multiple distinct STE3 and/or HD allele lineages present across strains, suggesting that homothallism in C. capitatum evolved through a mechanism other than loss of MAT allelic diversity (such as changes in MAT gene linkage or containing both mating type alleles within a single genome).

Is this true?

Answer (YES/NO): NO